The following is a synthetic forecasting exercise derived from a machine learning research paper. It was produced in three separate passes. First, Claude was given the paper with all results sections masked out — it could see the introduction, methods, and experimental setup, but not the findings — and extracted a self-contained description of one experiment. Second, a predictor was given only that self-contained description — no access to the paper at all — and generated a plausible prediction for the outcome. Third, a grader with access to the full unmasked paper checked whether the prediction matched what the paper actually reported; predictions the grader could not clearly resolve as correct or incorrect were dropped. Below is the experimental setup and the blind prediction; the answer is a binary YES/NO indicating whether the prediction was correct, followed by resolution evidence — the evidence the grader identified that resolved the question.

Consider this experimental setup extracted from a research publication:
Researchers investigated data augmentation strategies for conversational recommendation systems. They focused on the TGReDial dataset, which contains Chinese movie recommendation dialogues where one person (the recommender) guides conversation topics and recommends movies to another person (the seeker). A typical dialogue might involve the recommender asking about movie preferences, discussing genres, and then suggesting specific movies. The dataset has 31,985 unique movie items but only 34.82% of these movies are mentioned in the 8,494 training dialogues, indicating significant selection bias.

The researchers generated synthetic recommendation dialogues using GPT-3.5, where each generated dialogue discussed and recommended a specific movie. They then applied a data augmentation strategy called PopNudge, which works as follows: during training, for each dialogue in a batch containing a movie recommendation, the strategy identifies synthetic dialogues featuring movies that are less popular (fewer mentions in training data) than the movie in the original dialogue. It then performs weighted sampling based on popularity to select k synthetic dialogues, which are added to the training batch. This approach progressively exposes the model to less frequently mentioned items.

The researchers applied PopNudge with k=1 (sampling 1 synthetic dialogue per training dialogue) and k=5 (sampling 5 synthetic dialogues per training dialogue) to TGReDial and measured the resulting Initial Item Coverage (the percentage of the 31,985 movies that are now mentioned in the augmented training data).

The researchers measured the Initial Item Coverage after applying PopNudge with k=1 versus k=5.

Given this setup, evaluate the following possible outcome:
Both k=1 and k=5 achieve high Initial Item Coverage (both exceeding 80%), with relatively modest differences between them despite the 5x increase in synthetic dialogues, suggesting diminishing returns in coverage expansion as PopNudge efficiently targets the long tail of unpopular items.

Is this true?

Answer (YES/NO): NO